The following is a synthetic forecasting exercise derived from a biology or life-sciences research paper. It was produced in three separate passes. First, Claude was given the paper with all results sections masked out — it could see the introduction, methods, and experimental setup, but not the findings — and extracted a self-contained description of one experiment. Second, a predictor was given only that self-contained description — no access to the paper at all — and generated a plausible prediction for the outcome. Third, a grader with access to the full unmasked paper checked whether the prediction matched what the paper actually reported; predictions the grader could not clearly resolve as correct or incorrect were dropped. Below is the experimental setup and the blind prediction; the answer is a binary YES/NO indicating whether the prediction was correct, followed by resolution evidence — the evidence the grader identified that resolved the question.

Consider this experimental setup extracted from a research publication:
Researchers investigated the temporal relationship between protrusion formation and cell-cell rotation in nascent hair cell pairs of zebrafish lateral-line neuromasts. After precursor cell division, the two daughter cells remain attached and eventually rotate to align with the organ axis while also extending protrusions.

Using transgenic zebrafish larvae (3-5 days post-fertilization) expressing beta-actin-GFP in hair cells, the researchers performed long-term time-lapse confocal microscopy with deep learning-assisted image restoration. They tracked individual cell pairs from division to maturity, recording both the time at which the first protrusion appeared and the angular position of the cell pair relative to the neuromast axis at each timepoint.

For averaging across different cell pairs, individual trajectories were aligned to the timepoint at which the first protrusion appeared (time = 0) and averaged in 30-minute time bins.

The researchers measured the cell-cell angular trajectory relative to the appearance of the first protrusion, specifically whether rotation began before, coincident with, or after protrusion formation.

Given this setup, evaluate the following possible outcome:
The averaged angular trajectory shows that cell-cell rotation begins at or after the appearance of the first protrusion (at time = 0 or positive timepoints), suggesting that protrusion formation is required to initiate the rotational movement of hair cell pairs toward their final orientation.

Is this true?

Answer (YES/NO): NO